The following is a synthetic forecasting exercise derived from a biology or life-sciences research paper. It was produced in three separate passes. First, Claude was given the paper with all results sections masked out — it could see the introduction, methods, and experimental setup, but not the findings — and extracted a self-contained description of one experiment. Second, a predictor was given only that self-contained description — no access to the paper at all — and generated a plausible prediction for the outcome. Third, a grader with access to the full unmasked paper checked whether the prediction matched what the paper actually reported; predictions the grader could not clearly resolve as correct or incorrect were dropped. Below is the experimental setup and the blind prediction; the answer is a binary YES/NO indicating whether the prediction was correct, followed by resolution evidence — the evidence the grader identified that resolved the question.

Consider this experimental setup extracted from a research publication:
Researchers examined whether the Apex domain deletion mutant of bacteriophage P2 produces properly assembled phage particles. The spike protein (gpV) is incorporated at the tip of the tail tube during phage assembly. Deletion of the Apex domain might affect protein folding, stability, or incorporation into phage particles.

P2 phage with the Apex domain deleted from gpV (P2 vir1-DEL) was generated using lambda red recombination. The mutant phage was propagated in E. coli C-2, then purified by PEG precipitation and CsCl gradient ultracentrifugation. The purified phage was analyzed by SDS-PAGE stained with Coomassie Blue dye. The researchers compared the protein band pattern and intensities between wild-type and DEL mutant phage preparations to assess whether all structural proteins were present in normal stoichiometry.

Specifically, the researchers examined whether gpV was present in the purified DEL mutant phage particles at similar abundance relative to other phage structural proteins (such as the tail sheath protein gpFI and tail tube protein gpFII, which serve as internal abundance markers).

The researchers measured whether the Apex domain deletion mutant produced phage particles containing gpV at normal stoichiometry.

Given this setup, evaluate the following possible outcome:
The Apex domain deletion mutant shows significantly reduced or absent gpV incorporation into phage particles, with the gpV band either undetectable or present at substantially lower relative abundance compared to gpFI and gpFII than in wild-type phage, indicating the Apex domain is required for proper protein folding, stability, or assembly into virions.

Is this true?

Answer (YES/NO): NO